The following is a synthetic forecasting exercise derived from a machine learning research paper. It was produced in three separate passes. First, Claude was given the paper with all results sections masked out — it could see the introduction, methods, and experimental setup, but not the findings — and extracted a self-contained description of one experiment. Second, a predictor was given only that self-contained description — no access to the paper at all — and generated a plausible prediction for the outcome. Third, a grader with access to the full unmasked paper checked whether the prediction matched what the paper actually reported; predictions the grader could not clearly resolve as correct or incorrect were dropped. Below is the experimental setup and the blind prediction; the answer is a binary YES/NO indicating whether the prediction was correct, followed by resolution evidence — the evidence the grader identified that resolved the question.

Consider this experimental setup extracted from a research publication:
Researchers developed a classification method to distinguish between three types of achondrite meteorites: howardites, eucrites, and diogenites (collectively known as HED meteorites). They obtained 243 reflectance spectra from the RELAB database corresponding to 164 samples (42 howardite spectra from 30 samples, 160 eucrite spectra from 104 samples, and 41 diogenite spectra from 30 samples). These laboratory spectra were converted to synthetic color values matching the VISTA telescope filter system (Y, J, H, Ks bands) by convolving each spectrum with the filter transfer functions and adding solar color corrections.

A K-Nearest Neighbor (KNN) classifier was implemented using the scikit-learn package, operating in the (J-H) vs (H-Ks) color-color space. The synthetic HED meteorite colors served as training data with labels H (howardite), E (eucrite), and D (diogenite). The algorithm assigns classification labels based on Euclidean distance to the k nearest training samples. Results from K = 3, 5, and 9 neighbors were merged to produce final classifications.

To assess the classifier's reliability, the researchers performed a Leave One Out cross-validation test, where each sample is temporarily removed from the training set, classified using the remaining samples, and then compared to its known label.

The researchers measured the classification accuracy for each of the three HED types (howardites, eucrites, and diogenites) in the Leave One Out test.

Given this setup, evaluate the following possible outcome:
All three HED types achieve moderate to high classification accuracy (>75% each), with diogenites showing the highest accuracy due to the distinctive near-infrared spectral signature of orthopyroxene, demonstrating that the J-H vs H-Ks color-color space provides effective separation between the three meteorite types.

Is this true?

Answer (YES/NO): NO